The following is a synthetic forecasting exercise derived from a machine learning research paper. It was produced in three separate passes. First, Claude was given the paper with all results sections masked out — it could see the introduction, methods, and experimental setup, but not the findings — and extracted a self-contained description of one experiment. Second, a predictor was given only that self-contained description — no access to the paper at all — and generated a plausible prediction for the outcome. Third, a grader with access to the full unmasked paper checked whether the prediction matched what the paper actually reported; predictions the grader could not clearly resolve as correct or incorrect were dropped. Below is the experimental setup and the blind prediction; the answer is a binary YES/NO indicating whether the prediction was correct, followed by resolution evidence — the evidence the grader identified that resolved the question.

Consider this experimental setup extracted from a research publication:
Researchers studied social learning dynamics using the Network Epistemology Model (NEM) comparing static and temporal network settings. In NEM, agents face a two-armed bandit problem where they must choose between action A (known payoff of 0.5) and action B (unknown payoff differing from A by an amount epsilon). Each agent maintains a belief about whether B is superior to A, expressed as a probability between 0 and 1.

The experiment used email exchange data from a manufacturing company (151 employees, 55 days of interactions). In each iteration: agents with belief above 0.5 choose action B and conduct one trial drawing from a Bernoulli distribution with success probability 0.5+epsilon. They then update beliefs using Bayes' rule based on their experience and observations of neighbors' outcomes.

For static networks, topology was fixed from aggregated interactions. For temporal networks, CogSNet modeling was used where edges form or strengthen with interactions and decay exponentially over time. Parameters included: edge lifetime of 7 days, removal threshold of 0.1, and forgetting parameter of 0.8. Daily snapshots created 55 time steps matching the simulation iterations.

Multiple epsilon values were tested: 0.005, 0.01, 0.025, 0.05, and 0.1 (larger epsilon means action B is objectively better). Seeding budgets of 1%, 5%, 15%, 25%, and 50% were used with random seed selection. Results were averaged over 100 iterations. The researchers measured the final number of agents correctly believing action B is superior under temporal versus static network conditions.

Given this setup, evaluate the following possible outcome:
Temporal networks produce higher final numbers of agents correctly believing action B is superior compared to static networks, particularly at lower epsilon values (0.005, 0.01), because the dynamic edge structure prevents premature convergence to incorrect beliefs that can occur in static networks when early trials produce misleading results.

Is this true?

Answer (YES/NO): NO